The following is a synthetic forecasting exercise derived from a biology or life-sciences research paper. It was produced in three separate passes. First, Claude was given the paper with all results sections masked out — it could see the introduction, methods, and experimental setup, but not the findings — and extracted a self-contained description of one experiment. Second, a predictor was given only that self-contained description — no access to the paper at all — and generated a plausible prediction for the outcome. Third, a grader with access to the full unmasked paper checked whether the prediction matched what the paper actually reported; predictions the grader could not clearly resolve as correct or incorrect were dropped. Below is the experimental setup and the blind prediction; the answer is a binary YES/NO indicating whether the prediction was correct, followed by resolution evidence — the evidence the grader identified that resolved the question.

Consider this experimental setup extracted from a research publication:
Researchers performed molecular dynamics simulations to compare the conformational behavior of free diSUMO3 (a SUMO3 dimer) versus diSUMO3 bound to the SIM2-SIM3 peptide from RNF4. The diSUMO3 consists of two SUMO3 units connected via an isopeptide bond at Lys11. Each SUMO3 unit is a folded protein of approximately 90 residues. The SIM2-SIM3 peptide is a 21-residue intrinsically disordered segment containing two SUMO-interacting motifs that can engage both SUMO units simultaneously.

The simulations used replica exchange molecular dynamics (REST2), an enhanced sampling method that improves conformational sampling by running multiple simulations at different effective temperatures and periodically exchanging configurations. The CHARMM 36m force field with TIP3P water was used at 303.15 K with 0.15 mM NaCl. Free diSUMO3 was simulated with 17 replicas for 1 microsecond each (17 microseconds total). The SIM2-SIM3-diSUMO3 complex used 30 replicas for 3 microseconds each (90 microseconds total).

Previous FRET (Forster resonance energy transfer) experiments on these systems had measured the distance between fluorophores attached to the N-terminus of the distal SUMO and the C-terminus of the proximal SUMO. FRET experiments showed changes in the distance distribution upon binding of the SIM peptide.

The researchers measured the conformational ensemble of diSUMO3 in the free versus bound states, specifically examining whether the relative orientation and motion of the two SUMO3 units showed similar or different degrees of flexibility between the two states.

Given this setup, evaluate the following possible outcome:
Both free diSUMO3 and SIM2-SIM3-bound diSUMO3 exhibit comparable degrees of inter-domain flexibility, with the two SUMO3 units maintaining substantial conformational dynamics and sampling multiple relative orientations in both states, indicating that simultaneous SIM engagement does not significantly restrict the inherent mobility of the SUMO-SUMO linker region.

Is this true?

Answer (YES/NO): NO